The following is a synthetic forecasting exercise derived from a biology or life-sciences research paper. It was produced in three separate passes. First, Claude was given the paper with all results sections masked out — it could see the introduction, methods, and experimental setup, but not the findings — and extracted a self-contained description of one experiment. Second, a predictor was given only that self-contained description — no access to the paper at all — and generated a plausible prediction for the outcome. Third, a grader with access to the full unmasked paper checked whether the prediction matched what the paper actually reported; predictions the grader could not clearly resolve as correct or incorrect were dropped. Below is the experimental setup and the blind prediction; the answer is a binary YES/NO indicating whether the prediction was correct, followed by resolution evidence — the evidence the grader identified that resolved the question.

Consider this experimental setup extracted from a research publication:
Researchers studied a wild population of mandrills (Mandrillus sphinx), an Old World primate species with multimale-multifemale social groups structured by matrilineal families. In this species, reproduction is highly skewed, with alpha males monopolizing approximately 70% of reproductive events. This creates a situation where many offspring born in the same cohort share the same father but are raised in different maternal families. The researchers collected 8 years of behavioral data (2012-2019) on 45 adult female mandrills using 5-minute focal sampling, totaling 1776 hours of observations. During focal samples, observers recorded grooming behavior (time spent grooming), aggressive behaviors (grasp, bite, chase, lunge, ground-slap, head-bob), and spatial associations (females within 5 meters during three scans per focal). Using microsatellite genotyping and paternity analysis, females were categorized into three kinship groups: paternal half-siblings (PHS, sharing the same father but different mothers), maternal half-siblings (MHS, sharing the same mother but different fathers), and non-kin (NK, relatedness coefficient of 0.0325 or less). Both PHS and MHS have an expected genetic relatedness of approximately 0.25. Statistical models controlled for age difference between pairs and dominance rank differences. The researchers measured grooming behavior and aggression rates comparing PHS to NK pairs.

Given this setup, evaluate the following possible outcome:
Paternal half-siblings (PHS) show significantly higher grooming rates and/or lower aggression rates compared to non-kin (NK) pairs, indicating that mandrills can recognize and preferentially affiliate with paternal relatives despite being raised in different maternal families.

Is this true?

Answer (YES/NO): YES